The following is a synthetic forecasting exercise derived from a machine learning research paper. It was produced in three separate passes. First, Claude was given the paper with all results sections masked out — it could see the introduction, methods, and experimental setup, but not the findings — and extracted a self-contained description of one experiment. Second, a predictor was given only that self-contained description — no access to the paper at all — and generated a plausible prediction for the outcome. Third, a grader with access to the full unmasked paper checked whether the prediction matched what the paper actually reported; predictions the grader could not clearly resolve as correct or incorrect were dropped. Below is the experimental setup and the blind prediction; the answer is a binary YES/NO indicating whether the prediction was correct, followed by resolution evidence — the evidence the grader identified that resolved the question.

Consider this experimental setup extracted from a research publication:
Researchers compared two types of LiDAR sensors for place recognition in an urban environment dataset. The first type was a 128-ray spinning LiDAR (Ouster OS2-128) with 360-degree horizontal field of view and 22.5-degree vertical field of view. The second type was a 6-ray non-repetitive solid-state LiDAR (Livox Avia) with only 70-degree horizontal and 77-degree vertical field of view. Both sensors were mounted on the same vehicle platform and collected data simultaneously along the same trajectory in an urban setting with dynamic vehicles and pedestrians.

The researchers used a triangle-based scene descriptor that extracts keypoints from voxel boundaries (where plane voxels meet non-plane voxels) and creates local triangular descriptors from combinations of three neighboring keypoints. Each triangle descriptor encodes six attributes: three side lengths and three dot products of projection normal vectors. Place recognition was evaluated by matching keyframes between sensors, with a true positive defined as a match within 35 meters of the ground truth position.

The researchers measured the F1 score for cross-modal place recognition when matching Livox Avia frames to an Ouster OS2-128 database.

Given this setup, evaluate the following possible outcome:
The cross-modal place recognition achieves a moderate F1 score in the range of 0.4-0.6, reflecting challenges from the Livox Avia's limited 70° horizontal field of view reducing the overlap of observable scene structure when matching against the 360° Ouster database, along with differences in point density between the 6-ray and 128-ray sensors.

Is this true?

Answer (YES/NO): YES